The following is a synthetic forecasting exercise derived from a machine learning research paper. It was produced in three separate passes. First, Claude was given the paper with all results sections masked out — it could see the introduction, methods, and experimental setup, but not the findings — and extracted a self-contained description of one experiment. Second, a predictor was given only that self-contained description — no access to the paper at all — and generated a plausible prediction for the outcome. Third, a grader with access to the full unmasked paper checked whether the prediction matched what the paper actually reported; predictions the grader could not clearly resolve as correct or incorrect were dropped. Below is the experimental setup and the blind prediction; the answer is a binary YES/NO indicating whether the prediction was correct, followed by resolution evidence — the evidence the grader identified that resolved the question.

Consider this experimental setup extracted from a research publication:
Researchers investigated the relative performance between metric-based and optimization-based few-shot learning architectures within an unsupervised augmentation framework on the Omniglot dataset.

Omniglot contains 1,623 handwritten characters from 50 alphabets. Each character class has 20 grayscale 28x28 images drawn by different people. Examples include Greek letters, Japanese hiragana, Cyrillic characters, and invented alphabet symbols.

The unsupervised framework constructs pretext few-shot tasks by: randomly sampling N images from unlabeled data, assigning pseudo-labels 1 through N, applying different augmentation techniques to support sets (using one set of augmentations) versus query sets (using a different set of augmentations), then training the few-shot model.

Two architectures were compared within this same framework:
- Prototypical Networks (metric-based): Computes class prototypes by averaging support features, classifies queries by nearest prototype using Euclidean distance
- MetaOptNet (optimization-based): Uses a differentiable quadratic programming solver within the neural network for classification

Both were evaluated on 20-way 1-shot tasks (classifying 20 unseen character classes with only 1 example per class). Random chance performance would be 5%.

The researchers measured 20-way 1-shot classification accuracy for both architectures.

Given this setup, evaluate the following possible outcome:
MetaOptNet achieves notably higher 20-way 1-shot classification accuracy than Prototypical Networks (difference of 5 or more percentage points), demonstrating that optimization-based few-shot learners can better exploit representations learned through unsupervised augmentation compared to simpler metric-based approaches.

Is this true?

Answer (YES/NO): NO